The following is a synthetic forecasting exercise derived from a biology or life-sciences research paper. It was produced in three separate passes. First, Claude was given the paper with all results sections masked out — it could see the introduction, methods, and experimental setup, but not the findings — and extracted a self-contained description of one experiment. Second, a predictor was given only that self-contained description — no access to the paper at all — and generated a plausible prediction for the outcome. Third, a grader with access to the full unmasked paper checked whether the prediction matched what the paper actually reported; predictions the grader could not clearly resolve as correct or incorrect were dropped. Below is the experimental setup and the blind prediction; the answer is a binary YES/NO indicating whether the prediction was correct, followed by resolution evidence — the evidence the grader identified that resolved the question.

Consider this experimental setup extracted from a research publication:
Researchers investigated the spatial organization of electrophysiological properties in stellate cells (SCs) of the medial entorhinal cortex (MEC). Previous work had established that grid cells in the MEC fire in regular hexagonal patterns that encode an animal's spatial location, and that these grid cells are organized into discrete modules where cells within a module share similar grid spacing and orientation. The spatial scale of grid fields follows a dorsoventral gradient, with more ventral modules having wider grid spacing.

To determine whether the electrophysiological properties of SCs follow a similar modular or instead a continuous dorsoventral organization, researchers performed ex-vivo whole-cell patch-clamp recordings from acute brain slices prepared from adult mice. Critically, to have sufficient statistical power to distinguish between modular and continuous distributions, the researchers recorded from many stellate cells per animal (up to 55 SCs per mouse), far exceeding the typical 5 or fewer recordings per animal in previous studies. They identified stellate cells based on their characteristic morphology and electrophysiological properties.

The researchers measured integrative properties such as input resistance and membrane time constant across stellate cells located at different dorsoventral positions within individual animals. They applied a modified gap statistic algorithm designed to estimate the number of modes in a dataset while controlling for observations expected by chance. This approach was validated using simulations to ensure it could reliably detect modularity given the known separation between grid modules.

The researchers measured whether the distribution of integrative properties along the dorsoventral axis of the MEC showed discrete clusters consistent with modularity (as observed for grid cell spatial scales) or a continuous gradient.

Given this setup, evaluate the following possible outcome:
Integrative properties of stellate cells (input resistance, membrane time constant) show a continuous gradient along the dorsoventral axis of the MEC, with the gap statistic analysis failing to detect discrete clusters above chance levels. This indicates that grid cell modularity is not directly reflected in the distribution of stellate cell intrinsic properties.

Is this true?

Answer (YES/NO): YES